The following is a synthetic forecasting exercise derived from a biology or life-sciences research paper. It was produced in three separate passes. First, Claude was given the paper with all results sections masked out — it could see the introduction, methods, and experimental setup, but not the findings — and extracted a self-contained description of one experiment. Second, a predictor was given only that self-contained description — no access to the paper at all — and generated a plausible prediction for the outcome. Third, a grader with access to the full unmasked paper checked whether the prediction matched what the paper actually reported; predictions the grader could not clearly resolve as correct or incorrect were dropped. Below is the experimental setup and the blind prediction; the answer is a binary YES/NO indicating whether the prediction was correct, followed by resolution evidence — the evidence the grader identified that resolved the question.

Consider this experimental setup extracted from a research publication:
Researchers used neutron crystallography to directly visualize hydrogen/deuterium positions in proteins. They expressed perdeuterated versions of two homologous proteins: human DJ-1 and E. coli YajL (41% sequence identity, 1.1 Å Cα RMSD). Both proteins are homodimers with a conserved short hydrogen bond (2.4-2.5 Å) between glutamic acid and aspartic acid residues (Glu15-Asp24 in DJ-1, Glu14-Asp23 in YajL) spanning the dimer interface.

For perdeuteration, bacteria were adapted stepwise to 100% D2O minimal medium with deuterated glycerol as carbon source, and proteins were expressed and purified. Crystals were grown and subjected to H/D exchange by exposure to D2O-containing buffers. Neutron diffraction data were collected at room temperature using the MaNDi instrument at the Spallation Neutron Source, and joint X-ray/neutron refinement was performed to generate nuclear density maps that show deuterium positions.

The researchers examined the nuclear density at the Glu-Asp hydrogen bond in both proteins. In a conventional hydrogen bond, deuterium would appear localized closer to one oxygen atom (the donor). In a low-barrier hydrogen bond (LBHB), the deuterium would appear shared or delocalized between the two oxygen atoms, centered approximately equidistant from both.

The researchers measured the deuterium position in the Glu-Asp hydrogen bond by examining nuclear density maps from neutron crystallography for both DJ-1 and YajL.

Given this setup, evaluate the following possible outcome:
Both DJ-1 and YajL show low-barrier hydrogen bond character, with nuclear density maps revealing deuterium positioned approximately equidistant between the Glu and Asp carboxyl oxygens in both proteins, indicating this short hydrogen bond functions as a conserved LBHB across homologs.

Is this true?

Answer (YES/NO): NO